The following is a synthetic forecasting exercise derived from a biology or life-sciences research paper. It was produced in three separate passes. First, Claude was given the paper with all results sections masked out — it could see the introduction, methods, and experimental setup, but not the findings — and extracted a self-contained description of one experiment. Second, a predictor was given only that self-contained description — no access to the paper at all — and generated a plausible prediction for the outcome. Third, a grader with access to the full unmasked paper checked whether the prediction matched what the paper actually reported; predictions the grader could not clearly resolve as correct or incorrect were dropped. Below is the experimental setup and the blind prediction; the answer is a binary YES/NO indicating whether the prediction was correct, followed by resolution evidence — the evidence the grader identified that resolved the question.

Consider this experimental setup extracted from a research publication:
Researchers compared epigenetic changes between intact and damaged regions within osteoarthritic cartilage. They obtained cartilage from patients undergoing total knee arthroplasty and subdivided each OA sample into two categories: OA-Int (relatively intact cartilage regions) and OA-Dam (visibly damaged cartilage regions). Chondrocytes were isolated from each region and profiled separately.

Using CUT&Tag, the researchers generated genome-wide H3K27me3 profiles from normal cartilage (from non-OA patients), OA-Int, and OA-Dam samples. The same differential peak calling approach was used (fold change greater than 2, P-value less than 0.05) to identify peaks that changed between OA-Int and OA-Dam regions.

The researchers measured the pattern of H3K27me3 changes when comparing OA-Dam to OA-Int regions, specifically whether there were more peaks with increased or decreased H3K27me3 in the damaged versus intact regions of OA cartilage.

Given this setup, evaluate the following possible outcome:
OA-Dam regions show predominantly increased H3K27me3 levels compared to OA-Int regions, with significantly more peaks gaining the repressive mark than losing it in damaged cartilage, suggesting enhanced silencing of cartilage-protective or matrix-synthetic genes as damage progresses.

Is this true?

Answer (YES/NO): NO